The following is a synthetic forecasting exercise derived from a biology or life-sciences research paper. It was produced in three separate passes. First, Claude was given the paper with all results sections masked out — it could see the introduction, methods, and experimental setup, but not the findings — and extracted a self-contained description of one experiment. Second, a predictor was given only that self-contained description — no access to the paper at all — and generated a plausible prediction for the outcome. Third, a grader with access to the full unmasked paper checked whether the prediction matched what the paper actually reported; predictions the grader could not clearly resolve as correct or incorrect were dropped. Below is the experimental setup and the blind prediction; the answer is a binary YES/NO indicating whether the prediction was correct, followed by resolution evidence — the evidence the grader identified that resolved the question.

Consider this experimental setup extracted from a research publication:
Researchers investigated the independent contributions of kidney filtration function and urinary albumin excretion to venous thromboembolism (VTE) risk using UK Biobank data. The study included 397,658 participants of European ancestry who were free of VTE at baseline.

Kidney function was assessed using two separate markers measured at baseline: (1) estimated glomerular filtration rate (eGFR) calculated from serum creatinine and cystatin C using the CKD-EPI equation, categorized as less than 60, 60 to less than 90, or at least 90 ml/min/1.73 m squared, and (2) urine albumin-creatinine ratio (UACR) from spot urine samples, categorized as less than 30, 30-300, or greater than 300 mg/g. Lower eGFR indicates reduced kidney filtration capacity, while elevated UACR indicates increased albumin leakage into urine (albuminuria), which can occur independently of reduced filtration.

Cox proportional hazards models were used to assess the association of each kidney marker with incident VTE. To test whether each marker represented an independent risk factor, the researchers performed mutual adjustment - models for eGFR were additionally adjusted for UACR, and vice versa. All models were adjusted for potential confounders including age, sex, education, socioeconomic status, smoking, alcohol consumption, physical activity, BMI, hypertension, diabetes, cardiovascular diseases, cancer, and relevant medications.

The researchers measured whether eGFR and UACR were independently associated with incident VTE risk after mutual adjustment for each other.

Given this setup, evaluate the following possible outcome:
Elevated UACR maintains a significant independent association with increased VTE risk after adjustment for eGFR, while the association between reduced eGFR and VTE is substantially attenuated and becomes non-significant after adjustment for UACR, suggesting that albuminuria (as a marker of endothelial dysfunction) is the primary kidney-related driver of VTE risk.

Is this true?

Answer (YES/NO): NO